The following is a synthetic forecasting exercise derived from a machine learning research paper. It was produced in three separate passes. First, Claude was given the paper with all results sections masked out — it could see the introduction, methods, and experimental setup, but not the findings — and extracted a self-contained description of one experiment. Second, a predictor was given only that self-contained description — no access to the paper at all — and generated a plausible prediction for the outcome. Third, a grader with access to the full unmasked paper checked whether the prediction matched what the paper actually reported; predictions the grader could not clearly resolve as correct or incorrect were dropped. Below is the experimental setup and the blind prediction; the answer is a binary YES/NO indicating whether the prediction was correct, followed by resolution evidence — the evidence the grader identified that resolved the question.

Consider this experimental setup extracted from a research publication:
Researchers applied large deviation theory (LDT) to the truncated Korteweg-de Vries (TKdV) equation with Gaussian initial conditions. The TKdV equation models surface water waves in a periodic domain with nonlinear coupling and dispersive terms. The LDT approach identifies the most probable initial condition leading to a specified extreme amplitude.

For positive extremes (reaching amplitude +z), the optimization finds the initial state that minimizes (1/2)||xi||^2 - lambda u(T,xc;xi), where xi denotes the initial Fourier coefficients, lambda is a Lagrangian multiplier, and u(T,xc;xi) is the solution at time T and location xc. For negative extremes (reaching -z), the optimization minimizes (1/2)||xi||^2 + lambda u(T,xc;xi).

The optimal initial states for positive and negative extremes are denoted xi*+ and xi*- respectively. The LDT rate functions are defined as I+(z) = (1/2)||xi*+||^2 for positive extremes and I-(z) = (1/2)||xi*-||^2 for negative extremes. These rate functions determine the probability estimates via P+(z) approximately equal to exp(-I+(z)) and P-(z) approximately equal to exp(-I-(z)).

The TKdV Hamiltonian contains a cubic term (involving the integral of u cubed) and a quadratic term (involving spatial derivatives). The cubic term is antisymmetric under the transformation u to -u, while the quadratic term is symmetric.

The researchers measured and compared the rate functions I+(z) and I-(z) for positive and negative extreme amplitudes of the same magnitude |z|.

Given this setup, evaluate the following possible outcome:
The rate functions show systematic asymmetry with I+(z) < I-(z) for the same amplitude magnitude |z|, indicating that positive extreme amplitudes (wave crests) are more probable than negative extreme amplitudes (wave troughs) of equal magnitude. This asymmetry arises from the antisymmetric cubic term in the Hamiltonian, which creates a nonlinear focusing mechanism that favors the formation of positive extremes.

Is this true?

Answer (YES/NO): YES